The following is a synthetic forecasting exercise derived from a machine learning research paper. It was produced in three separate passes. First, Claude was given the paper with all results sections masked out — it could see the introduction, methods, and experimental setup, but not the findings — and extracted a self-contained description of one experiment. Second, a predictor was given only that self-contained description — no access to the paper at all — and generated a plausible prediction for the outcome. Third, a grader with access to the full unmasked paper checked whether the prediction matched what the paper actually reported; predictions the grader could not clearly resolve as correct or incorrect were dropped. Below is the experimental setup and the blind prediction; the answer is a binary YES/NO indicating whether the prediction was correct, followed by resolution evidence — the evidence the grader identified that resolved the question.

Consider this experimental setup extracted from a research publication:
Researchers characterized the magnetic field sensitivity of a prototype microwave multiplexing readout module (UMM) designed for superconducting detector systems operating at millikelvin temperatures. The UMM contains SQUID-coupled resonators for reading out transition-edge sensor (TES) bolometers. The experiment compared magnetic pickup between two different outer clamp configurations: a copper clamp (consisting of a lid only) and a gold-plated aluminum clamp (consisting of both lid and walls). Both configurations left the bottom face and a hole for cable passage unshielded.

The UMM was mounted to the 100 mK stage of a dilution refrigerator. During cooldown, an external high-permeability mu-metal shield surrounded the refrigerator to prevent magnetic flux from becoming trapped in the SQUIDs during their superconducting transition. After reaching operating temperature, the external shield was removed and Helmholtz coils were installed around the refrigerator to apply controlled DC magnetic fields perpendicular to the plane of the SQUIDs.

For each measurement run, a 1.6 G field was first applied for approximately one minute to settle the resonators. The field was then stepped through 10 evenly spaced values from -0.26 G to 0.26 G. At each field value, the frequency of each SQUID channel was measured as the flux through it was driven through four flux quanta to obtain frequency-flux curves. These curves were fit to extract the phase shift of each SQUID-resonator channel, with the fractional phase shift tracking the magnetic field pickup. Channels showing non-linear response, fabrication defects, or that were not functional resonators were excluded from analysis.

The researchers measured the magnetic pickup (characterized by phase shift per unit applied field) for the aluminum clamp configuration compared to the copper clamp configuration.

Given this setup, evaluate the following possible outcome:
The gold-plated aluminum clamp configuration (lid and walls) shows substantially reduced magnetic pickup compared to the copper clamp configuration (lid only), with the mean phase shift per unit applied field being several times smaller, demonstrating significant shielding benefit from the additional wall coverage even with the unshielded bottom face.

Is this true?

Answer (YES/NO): YES